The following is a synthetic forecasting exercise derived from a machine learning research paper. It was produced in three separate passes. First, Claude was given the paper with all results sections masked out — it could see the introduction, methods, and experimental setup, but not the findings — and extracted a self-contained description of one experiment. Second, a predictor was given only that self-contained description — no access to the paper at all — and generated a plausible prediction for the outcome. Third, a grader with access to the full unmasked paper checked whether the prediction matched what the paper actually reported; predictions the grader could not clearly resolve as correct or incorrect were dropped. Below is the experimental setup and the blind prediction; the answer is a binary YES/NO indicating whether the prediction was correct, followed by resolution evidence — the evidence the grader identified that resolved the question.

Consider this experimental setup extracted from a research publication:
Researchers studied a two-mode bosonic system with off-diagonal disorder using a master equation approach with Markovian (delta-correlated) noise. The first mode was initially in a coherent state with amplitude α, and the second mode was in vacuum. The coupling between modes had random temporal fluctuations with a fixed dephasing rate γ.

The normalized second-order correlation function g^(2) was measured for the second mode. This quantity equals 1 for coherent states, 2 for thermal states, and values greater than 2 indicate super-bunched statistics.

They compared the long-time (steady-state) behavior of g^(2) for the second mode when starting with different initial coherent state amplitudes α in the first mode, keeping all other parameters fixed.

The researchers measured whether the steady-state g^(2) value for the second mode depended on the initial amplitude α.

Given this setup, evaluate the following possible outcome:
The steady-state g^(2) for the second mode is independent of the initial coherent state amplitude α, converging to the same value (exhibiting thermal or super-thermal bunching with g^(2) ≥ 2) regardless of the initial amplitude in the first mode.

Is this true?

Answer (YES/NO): NO